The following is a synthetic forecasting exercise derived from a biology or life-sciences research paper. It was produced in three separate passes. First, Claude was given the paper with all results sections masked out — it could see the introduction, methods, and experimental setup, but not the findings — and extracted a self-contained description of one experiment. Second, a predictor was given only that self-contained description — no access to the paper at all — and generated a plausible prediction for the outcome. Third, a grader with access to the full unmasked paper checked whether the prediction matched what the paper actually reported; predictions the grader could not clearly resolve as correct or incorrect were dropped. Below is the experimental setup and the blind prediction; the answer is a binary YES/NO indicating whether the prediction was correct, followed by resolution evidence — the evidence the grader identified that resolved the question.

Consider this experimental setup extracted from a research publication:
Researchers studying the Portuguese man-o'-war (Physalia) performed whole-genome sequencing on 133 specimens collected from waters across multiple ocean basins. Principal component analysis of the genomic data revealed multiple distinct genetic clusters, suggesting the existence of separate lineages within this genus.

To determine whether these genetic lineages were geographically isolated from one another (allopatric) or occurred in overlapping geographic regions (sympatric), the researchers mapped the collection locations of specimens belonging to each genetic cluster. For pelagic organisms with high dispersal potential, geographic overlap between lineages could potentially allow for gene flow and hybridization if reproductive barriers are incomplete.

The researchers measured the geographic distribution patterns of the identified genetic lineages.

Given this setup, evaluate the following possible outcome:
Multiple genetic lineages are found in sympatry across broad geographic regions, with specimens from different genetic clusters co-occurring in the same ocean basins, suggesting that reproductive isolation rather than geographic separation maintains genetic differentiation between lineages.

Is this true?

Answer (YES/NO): YES